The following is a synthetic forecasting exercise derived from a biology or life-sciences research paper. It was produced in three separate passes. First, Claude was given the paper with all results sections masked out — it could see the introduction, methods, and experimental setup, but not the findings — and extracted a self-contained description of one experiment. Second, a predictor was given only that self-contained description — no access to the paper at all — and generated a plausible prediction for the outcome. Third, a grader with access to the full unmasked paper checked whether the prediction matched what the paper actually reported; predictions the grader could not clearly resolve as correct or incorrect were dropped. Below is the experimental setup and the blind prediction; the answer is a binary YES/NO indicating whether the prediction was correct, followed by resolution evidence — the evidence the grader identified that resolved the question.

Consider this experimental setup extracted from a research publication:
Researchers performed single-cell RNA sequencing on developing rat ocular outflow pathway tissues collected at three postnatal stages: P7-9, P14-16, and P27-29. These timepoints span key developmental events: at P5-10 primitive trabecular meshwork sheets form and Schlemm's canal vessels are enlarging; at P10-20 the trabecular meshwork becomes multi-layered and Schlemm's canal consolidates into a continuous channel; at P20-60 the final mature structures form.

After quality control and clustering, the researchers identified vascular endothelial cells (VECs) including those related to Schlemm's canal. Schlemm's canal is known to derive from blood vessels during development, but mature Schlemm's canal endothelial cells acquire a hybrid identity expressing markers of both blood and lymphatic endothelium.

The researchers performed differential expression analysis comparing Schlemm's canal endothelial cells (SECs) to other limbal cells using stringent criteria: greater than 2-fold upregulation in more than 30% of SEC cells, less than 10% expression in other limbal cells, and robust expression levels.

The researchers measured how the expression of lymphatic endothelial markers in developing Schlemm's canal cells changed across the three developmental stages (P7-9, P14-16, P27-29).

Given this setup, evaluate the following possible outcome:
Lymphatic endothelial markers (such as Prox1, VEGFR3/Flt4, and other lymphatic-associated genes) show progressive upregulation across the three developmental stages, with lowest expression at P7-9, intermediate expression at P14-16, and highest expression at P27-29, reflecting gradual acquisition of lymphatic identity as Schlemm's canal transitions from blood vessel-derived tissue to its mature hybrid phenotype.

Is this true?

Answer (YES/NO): YES